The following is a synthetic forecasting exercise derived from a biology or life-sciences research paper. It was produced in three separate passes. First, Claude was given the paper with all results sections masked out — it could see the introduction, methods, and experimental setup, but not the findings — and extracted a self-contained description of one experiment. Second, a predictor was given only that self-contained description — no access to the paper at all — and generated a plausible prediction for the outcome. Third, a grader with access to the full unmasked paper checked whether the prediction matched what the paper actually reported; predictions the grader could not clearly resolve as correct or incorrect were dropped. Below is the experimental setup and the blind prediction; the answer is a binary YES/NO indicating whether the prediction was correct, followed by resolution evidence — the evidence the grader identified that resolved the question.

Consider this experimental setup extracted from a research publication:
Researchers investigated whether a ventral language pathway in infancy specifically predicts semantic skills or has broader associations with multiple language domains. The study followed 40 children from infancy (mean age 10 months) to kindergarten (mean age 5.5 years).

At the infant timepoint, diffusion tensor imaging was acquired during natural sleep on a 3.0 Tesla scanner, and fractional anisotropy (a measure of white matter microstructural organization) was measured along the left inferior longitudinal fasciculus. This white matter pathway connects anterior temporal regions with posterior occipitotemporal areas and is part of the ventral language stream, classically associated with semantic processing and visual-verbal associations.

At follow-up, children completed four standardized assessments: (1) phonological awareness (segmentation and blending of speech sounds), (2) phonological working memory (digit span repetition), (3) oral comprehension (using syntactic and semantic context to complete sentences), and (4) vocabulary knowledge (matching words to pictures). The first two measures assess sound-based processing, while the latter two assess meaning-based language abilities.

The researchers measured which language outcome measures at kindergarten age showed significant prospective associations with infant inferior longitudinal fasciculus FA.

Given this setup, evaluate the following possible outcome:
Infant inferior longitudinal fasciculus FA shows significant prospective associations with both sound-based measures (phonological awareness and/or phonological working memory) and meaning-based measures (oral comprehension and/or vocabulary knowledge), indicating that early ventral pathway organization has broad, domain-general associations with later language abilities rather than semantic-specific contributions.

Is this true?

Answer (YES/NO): NO